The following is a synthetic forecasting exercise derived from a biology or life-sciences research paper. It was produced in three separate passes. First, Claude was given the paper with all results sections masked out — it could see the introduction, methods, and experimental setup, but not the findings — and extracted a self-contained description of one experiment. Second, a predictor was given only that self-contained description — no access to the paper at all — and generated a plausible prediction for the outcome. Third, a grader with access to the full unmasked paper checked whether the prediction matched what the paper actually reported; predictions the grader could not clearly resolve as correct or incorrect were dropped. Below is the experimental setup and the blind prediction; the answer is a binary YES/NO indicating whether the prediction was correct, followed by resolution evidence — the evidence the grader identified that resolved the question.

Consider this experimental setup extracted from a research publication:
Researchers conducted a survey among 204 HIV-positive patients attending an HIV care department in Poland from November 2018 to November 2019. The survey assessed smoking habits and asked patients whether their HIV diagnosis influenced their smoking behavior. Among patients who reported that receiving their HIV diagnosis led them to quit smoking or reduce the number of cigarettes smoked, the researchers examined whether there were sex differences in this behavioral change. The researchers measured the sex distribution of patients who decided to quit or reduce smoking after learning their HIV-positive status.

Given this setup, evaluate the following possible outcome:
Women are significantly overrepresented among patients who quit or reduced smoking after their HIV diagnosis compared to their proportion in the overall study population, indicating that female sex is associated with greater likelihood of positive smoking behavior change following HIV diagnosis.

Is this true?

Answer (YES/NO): NO